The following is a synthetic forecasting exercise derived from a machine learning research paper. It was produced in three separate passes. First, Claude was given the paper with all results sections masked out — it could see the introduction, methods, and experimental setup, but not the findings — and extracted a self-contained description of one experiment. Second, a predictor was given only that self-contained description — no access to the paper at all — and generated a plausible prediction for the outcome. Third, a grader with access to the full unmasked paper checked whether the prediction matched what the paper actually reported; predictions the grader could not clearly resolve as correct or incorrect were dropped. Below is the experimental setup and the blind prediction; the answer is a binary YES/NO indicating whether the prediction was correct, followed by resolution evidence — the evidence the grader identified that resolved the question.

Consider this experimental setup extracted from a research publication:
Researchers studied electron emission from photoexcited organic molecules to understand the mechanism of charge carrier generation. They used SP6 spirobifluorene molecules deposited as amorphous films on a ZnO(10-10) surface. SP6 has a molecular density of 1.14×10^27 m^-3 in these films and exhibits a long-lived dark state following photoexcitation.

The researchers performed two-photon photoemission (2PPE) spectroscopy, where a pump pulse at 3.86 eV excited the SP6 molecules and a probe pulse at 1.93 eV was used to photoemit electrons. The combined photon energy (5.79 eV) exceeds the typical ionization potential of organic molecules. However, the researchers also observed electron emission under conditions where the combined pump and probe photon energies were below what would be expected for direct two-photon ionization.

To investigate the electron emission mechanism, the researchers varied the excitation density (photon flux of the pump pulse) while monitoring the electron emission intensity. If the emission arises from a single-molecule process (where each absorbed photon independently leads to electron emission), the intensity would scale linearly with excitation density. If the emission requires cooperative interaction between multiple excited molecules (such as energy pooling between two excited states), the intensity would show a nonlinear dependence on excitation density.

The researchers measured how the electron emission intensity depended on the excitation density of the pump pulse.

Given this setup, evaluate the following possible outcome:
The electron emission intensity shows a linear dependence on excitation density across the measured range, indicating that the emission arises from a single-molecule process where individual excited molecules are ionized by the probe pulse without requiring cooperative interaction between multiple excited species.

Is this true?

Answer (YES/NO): NO